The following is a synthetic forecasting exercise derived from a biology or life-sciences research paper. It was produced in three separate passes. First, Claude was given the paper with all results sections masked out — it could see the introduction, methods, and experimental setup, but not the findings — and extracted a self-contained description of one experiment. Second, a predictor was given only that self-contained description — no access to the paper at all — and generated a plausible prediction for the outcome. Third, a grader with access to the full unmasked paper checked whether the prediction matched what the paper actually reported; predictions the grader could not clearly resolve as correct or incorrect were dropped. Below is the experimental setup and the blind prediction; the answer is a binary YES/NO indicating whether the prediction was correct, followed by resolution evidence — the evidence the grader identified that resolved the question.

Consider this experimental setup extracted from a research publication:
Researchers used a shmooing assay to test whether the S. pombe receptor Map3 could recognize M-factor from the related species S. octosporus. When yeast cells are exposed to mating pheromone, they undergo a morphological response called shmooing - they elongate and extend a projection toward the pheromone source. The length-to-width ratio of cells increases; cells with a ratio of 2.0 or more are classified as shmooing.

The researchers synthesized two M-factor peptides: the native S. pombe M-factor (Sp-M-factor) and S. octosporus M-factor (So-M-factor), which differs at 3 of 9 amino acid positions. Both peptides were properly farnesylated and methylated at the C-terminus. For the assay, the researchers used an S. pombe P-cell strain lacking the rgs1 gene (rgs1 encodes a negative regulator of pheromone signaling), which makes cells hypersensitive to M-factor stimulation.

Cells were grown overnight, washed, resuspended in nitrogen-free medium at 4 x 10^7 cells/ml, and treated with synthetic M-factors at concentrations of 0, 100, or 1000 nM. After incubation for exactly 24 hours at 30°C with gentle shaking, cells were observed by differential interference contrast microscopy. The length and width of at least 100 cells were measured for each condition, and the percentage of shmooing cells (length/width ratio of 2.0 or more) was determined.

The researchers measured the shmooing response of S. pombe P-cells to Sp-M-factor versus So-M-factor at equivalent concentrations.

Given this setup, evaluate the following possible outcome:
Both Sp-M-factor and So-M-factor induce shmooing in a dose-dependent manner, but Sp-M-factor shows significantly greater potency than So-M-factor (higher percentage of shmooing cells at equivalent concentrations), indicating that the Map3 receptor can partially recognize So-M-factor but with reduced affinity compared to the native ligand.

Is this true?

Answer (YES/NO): NO